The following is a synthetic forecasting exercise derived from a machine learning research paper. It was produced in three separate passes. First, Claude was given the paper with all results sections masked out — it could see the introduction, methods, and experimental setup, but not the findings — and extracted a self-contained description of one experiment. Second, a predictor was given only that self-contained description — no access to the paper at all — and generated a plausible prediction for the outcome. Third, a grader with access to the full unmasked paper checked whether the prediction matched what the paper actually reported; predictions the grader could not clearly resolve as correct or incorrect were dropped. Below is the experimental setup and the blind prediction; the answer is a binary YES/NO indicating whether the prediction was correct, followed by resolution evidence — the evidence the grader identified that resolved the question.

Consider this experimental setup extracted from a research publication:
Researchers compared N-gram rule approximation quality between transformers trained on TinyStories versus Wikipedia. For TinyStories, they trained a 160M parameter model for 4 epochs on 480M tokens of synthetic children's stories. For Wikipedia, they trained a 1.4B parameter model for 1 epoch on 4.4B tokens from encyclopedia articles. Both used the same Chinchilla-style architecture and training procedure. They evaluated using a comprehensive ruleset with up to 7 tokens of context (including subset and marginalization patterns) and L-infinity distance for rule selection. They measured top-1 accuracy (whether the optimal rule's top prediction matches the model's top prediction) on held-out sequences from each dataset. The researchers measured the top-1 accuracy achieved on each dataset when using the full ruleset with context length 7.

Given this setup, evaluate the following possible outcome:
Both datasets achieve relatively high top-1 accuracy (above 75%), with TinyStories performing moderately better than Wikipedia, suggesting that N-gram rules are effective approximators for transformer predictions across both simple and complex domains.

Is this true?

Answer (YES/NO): NO